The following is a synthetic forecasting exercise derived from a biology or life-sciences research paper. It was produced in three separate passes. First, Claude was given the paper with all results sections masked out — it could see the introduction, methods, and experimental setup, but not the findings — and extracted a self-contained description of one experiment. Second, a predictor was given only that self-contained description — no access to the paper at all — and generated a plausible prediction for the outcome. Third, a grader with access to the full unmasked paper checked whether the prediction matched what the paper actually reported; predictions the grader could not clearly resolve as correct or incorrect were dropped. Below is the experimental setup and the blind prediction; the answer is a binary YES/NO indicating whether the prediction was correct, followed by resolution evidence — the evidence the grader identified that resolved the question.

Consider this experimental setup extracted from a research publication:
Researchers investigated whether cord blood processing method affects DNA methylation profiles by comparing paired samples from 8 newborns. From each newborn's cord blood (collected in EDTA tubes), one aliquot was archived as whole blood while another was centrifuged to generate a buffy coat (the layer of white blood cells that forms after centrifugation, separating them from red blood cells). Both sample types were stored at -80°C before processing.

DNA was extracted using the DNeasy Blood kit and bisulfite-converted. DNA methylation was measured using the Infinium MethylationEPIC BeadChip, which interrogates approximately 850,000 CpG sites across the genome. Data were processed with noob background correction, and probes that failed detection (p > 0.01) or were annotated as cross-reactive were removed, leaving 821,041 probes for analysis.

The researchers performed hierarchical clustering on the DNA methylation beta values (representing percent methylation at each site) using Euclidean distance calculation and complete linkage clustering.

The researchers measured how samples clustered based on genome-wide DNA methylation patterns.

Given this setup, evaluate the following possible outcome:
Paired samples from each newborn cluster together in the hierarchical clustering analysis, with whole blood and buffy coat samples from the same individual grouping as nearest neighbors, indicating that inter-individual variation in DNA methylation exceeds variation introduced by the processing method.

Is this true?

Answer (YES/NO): YES